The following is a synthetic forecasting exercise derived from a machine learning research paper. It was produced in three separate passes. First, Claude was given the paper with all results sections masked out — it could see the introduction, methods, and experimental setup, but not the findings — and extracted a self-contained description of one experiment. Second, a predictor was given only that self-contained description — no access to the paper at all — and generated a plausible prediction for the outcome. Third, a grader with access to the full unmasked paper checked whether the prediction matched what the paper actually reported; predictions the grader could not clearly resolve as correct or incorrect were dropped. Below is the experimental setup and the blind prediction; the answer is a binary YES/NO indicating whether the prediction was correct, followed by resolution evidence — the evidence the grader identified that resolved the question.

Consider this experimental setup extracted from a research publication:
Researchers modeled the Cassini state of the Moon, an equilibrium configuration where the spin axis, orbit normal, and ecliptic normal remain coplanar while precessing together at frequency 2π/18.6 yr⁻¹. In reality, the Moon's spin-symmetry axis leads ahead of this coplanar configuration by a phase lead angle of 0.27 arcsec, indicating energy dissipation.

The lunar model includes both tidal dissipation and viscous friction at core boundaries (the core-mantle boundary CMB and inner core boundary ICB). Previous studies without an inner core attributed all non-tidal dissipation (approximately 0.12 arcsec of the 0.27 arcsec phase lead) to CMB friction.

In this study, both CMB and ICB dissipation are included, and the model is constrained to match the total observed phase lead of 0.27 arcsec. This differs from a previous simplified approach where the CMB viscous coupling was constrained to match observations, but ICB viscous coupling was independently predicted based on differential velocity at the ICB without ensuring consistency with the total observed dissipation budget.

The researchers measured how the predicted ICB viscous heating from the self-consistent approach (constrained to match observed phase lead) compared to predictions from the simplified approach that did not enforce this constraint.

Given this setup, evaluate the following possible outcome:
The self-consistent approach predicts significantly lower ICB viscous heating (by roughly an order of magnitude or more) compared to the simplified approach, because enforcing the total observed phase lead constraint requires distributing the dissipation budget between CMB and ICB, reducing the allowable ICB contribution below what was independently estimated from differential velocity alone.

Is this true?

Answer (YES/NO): YES